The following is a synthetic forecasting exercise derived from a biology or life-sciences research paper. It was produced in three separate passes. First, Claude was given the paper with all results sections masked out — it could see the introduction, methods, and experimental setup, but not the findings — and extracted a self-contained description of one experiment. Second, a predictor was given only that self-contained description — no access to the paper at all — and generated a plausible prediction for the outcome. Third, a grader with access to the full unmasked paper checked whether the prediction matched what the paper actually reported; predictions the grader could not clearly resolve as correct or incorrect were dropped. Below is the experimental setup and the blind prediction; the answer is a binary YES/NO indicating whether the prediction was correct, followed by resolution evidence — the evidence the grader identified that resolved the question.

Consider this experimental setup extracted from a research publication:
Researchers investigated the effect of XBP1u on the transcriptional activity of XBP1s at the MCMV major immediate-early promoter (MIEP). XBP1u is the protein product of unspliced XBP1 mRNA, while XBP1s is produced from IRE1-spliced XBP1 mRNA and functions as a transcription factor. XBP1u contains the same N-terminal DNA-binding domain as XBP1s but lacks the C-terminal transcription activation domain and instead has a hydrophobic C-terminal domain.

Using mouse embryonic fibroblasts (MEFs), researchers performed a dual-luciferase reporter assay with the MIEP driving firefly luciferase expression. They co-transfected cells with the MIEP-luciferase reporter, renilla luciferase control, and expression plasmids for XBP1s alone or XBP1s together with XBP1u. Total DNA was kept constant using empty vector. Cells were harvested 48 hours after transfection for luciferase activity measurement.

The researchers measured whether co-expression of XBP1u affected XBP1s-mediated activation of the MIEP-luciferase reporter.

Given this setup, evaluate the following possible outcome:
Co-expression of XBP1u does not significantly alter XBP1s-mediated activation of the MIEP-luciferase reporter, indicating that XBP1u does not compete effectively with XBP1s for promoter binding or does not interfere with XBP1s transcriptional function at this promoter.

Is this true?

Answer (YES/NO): NO